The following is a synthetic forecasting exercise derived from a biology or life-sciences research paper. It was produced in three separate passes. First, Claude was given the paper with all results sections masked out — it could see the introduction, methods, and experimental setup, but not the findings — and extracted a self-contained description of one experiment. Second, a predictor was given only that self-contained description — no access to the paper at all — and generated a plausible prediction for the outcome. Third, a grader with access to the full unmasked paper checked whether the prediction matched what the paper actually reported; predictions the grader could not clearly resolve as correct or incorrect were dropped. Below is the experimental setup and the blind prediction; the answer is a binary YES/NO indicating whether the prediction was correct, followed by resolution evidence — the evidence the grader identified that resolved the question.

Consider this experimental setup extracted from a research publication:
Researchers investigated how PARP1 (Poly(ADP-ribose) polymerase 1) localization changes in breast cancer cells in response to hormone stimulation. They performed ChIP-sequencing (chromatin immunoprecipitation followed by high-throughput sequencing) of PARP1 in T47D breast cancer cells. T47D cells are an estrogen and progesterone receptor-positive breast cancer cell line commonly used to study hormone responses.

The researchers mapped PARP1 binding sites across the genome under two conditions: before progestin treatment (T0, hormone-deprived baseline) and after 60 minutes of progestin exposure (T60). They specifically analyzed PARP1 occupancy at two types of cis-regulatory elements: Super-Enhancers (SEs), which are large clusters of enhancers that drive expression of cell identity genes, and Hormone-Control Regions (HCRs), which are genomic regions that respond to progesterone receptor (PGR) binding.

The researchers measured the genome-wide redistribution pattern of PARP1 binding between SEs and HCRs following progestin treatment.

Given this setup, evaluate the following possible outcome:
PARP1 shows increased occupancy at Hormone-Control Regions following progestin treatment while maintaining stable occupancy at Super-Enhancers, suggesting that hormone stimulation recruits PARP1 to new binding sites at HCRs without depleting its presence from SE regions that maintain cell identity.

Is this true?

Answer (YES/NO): NO